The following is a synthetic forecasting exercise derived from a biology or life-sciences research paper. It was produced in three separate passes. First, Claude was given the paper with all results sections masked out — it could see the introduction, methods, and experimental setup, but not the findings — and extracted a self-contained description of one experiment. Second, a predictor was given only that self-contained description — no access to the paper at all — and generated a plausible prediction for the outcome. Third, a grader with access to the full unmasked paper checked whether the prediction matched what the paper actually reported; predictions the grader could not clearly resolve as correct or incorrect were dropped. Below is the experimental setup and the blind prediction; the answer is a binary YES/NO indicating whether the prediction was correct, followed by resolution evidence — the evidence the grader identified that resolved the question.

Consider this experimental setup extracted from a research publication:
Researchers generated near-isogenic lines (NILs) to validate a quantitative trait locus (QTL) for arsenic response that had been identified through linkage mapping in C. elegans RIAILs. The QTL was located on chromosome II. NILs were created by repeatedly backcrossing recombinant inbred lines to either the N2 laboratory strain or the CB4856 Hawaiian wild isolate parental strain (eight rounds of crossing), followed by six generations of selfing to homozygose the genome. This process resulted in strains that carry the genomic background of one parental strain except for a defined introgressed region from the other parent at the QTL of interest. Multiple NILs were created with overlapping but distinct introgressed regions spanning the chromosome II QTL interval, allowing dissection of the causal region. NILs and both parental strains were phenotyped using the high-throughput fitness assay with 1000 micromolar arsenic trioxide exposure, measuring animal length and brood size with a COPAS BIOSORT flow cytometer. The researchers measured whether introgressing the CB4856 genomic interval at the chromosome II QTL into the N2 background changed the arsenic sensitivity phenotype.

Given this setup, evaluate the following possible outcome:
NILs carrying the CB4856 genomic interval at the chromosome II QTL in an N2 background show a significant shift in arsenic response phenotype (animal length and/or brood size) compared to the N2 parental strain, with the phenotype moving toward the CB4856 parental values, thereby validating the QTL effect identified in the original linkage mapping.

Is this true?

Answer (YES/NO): YES